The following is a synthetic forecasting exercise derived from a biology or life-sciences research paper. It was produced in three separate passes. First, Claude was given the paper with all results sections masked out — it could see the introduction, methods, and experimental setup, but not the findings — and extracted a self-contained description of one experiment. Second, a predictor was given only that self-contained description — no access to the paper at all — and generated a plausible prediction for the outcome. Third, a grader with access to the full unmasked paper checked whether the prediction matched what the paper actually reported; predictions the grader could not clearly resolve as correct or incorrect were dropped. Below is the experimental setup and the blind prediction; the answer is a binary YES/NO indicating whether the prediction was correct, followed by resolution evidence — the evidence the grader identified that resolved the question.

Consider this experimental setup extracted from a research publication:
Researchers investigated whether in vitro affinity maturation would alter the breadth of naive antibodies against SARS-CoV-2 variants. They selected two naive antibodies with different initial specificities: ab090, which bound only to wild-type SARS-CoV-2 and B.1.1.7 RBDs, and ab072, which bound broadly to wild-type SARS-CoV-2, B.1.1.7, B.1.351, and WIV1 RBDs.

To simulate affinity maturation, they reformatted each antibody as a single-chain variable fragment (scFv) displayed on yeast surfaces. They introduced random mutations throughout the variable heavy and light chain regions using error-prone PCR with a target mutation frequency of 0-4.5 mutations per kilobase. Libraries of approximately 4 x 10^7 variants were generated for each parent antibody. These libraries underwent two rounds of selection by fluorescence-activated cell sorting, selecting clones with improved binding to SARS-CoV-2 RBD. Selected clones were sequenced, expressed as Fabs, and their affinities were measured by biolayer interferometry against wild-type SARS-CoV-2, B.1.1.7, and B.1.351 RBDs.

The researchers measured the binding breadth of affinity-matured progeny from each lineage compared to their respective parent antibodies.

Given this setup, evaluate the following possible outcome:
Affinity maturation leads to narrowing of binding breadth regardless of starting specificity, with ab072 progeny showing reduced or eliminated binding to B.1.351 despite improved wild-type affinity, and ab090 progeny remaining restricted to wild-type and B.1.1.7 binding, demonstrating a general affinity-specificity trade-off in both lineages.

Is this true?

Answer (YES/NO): NO